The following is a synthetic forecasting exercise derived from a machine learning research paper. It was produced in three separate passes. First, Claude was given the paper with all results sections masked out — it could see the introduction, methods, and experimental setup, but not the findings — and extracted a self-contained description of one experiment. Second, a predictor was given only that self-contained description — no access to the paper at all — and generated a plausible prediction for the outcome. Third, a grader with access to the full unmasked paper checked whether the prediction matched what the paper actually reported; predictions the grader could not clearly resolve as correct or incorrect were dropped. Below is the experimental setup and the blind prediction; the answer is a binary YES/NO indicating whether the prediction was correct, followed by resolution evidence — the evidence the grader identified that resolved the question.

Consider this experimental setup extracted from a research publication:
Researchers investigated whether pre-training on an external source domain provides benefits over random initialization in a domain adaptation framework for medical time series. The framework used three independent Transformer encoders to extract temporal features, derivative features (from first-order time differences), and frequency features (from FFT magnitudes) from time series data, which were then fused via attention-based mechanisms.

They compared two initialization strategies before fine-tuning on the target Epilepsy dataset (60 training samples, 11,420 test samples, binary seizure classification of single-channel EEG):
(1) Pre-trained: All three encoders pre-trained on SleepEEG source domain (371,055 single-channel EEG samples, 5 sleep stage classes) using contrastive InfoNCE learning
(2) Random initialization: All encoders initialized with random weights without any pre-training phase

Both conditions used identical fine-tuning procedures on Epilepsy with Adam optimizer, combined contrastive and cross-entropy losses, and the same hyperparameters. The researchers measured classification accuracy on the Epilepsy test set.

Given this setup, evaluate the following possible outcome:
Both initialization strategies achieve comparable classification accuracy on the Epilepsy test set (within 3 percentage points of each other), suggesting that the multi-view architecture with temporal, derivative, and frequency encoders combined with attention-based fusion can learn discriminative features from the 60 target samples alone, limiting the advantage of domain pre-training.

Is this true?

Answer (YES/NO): YES